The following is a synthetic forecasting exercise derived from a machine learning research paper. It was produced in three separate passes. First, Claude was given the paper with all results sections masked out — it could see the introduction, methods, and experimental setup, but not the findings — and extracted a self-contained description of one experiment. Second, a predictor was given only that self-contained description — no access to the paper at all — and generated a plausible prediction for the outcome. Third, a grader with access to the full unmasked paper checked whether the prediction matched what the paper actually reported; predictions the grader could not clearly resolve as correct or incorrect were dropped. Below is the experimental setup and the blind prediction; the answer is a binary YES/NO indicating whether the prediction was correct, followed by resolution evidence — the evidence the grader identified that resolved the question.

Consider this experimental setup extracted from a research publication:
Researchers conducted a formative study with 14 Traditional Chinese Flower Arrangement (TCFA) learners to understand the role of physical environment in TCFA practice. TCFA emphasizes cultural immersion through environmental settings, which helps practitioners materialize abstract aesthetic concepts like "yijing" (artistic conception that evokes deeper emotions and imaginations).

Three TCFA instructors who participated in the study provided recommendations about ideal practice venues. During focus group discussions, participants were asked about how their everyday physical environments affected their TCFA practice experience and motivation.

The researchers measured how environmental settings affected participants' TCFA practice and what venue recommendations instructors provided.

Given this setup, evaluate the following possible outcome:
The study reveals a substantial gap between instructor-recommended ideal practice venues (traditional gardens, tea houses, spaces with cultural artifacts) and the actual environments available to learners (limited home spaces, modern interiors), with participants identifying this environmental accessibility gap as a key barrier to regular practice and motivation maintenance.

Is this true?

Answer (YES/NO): NO